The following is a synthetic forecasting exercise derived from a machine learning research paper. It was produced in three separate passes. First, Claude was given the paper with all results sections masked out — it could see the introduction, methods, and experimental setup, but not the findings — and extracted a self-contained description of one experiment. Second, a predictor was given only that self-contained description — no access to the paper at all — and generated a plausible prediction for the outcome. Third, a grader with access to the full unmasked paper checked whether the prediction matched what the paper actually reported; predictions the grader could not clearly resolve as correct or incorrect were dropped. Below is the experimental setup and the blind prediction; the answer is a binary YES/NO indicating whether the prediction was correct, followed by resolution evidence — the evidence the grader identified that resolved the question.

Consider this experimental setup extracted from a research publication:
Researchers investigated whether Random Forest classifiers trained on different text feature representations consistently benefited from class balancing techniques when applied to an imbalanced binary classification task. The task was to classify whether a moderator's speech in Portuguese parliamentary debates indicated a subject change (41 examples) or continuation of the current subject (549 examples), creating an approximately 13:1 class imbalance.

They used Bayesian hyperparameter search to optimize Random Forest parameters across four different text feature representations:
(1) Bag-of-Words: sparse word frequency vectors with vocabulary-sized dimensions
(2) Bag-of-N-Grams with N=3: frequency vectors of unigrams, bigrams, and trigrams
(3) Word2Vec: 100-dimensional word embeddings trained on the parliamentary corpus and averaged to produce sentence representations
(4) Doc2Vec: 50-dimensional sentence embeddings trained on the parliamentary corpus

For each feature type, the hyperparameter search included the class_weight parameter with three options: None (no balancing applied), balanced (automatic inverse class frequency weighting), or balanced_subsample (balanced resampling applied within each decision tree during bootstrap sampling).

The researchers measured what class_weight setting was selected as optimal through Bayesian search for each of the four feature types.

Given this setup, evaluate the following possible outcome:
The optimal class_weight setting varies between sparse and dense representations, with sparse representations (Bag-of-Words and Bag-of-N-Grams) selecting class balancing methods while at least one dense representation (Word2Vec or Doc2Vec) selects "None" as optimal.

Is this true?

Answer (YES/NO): NO